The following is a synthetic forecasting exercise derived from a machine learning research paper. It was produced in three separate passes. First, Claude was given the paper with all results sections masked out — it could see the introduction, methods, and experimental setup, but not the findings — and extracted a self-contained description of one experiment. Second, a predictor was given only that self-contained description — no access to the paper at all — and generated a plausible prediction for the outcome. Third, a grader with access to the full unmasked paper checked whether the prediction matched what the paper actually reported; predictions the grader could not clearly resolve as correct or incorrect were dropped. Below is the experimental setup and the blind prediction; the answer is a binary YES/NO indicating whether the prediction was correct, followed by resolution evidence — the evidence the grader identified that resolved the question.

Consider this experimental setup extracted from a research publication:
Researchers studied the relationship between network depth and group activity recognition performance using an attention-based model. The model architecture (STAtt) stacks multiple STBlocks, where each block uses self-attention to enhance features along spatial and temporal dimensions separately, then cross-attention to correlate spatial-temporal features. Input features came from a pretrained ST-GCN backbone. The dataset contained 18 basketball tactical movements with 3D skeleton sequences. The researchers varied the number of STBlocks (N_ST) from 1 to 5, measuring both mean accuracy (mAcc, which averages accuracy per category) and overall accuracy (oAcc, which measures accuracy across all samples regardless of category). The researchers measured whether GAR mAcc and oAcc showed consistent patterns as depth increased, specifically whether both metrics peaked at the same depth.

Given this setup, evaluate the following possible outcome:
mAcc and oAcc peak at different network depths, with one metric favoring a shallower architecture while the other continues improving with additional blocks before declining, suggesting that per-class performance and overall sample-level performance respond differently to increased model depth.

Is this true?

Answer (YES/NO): YES